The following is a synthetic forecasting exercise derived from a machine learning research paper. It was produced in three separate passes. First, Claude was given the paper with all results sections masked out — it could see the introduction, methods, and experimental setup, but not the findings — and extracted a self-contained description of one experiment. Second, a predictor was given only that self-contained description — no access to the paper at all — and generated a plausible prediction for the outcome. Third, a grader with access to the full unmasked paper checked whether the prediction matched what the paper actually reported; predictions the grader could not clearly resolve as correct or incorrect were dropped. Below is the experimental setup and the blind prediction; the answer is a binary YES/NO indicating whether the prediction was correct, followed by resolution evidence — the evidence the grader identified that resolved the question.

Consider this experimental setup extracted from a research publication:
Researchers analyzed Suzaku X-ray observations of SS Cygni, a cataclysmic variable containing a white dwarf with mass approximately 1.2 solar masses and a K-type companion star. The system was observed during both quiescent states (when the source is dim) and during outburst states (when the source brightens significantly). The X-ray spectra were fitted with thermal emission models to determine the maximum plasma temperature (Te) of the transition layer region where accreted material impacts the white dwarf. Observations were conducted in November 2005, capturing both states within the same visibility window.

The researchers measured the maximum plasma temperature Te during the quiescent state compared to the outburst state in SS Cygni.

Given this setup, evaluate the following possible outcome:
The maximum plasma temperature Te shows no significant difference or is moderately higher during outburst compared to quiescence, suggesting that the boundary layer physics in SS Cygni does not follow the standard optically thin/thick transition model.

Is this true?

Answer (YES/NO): NO